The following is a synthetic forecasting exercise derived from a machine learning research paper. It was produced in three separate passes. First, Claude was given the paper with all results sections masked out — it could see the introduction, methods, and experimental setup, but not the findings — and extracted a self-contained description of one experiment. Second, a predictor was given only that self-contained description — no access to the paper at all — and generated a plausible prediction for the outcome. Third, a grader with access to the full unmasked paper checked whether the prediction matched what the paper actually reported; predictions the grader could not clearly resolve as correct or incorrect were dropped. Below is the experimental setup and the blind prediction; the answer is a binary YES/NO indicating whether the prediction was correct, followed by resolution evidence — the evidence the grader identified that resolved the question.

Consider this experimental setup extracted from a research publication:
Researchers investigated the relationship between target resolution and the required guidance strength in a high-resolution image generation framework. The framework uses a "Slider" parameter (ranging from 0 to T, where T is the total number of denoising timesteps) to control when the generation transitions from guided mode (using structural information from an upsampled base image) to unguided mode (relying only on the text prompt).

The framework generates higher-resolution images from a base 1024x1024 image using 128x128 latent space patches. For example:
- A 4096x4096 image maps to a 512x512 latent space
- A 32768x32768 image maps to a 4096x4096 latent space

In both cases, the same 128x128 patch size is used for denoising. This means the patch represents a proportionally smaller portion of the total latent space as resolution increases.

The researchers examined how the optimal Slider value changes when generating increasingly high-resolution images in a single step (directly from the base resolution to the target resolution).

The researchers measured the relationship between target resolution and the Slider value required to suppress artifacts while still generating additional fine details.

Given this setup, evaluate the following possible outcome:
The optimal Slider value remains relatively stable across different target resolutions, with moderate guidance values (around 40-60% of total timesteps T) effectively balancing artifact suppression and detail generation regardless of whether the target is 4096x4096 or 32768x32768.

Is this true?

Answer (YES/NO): NO